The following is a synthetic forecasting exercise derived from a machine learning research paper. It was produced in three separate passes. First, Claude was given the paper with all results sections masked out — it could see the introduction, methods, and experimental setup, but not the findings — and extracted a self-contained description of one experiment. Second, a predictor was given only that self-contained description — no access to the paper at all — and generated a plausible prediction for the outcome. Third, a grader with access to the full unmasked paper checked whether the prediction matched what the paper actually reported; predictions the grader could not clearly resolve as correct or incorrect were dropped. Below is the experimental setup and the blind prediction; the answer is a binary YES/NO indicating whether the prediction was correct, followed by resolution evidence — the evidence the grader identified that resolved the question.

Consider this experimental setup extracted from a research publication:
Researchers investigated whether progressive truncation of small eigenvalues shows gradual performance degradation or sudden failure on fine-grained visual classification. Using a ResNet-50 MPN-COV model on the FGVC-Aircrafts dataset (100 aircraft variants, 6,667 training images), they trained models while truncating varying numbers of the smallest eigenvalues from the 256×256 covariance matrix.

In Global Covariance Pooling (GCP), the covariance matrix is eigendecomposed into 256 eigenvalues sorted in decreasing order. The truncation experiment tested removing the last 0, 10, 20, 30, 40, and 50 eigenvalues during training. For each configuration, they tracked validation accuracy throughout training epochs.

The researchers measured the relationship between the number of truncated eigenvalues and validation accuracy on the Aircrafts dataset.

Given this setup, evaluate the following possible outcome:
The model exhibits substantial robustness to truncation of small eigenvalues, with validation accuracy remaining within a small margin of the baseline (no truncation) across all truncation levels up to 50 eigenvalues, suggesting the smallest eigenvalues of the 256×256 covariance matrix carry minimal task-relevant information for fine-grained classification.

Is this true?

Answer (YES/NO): NO